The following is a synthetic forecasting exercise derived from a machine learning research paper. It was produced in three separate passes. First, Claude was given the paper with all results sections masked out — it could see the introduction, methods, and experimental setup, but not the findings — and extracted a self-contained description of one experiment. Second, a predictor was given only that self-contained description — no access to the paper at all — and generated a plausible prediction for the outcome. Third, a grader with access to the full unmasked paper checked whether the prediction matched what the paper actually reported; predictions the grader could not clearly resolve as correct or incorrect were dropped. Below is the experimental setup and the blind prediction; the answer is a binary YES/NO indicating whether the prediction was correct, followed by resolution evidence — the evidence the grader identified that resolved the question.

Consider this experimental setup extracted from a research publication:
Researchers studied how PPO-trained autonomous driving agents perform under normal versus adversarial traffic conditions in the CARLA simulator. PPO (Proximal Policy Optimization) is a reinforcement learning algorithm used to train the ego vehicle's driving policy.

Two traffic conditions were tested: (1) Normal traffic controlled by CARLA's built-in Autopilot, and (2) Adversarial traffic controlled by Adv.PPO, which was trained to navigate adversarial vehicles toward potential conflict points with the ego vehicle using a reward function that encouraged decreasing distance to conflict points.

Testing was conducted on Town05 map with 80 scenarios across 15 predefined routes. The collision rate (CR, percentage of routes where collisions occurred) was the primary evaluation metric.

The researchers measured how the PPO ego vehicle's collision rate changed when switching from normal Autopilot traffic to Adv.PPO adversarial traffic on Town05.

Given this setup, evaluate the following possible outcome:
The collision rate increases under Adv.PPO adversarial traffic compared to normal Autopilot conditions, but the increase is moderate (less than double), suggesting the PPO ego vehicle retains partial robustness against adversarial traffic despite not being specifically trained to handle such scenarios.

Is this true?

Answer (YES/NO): NO